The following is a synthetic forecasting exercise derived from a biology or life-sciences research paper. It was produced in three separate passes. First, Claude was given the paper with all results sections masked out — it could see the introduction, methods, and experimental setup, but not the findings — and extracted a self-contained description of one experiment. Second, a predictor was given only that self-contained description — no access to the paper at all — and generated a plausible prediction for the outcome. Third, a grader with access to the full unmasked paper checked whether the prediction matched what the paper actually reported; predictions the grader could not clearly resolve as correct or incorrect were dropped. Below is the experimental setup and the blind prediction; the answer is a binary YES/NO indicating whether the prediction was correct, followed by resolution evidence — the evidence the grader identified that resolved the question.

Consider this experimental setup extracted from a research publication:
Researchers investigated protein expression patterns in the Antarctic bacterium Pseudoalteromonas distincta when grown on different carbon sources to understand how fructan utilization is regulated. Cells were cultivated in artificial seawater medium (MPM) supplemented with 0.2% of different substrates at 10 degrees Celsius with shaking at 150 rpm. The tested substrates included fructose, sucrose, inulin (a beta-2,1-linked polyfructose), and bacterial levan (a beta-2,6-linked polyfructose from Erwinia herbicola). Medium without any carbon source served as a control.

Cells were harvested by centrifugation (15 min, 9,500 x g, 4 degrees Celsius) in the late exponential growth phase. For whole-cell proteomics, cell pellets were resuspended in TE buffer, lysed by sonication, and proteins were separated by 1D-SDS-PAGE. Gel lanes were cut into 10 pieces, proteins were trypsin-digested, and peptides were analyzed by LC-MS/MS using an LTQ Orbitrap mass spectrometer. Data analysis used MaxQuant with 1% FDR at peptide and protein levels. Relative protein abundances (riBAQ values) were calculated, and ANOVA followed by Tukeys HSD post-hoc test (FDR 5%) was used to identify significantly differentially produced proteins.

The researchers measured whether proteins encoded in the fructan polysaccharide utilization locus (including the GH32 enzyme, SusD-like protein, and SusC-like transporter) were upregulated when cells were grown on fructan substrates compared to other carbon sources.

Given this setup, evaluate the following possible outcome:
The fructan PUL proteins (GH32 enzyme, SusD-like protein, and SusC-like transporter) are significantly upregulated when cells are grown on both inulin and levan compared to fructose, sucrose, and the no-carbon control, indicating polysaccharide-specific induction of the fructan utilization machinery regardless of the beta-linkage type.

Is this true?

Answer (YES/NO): NO